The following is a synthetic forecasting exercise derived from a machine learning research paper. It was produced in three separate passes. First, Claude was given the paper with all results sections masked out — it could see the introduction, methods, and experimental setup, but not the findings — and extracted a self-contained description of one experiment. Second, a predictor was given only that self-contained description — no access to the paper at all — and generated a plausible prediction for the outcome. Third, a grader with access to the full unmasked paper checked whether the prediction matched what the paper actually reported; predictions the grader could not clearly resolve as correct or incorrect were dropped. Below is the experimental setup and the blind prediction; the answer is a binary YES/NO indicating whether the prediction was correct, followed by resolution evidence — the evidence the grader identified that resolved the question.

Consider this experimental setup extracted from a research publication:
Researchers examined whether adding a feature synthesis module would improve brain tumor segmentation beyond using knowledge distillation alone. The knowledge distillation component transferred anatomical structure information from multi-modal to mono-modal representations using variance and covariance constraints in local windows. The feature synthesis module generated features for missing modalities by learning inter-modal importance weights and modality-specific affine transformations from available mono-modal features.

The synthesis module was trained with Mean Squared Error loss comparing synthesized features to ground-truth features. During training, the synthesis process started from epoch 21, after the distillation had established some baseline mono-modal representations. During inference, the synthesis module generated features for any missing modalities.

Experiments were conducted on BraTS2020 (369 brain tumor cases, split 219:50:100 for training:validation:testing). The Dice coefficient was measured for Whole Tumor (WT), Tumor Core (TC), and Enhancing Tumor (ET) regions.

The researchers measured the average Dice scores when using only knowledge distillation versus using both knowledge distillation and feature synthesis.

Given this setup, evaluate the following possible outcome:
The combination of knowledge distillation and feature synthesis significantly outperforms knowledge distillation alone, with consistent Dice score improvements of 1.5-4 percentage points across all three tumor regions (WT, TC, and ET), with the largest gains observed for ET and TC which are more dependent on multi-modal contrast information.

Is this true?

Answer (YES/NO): NO